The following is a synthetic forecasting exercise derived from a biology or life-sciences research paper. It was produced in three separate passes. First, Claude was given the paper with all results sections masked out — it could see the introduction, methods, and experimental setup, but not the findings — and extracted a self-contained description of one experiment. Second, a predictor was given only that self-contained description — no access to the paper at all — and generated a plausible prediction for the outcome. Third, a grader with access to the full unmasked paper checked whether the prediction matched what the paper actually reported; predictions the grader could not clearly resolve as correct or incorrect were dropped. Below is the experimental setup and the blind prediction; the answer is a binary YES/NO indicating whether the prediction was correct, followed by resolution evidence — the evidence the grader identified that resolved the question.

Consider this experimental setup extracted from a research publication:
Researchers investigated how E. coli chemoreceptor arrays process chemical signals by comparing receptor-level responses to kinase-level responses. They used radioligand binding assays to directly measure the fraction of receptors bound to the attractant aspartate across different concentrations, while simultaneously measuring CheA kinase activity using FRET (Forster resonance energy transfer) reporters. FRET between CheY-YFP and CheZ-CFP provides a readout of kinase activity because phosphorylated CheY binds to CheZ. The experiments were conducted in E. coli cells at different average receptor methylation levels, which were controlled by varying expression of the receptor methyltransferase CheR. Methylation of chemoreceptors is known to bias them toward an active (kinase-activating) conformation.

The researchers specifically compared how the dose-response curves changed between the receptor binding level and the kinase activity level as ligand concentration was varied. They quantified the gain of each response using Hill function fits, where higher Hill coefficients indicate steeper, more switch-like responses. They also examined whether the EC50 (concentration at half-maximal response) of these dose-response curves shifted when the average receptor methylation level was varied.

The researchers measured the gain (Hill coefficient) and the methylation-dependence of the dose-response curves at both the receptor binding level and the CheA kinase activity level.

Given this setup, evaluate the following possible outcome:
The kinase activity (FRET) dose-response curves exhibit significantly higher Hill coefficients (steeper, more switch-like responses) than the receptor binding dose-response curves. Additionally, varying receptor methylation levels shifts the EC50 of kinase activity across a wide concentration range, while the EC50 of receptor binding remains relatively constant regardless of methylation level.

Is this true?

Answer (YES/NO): YES